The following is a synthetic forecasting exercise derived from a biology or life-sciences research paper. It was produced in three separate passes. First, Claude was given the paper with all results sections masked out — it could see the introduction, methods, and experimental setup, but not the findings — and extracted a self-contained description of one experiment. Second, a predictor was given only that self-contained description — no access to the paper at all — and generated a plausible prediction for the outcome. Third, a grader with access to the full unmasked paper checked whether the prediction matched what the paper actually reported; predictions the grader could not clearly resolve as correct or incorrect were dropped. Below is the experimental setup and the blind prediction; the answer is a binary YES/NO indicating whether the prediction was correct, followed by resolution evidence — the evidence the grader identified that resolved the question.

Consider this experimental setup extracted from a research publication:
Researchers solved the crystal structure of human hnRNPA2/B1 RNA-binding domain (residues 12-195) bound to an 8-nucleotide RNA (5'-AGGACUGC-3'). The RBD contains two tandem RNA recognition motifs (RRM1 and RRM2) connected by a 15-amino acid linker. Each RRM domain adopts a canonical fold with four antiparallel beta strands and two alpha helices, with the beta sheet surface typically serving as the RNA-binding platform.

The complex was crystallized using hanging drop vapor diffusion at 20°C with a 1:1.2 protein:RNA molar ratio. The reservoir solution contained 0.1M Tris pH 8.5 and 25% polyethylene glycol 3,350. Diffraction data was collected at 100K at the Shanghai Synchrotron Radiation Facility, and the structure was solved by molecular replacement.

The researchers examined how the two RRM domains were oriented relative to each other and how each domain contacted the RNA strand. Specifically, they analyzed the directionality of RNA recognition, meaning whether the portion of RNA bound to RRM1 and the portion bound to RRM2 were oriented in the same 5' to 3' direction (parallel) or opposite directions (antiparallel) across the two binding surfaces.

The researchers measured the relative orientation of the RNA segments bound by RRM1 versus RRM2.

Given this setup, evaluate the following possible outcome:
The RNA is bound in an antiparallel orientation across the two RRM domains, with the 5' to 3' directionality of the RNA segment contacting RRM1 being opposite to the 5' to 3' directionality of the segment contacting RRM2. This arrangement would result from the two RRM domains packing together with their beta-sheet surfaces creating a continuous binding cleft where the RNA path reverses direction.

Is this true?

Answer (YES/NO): NO